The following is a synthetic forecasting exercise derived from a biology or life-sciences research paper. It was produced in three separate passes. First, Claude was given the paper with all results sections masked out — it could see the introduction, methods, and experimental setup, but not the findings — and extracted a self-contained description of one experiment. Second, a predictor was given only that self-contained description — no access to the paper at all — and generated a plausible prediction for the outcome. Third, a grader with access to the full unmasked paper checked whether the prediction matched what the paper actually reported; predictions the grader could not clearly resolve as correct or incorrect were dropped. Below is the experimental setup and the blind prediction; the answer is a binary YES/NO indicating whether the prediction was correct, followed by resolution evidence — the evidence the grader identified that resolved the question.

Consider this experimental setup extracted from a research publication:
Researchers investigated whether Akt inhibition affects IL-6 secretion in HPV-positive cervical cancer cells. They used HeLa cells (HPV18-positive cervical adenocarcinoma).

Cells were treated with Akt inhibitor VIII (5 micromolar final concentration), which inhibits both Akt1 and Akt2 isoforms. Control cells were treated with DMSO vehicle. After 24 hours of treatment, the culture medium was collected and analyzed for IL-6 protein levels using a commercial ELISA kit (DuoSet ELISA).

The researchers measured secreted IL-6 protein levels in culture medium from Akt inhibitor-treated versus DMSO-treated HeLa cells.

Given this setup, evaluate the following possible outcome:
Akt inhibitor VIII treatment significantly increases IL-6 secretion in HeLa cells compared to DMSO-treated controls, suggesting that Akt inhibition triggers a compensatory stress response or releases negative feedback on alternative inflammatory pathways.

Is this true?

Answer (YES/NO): NO